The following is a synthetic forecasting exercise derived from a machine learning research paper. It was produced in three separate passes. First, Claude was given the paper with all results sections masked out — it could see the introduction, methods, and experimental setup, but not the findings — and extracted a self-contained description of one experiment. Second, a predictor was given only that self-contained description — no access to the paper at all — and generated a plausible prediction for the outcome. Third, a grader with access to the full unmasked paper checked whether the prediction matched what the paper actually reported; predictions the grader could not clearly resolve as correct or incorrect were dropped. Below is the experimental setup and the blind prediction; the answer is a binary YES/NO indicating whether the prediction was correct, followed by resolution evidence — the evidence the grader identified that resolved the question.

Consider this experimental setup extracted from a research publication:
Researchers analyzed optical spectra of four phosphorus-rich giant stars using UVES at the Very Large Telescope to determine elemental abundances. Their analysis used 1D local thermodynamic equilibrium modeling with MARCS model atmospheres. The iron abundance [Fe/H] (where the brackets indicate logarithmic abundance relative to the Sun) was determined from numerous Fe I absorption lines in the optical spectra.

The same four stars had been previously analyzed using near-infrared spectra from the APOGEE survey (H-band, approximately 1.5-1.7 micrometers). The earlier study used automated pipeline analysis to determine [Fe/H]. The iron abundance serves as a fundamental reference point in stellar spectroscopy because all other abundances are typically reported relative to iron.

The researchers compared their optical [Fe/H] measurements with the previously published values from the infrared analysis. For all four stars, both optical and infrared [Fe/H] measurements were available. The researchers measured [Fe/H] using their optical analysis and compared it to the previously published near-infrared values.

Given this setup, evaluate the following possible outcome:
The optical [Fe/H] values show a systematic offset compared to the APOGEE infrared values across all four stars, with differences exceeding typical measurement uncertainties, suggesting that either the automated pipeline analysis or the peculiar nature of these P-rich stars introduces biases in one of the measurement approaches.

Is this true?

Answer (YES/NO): NO